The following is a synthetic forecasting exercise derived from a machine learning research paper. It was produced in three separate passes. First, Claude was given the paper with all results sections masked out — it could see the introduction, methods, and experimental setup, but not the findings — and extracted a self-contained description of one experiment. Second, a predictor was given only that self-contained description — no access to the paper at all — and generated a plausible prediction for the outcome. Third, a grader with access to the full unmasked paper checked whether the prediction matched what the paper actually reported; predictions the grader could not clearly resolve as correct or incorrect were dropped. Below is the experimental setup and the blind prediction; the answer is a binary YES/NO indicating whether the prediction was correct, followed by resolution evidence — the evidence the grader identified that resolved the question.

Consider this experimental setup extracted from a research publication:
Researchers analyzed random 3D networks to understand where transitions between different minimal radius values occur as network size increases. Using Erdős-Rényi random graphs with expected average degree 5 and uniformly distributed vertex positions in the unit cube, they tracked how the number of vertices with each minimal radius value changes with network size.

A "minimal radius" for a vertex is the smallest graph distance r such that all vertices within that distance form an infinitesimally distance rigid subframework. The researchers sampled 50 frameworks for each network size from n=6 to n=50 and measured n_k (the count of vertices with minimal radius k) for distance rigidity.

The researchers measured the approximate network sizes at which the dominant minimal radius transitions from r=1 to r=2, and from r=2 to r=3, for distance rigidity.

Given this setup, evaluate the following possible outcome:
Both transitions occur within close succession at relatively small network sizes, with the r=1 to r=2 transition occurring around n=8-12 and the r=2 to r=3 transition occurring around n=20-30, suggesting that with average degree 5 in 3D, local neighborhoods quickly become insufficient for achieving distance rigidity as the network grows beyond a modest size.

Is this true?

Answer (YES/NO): YES